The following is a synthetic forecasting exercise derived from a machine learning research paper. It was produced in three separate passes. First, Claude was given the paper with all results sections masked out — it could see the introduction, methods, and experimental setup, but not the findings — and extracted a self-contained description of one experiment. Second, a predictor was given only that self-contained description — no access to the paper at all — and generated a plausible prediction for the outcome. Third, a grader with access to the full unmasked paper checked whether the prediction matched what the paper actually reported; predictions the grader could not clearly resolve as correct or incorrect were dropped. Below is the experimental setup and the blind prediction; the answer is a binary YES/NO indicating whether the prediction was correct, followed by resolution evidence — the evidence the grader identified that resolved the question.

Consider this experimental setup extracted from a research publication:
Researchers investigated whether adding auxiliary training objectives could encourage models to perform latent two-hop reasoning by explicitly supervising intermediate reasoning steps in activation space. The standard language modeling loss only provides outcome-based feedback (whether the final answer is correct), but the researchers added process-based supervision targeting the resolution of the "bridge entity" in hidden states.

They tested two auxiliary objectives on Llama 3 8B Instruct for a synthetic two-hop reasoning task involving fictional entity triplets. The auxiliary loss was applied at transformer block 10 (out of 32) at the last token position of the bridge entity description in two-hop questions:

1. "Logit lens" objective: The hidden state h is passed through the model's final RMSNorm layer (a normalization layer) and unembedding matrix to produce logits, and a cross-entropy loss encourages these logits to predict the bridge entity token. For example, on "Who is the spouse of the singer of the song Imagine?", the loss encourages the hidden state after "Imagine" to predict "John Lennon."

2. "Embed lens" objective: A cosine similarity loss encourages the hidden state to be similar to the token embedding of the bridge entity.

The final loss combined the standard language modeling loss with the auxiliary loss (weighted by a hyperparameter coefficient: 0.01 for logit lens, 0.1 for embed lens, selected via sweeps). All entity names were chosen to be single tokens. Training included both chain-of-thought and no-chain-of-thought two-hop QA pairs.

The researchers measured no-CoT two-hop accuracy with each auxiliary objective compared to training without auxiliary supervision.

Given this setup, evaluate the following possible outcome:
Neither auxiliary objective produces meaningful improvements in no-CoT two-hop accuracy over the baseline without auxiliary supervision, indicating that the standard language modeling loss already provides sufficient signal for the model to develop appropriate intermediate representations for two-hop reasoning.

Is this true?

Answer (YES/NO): NO